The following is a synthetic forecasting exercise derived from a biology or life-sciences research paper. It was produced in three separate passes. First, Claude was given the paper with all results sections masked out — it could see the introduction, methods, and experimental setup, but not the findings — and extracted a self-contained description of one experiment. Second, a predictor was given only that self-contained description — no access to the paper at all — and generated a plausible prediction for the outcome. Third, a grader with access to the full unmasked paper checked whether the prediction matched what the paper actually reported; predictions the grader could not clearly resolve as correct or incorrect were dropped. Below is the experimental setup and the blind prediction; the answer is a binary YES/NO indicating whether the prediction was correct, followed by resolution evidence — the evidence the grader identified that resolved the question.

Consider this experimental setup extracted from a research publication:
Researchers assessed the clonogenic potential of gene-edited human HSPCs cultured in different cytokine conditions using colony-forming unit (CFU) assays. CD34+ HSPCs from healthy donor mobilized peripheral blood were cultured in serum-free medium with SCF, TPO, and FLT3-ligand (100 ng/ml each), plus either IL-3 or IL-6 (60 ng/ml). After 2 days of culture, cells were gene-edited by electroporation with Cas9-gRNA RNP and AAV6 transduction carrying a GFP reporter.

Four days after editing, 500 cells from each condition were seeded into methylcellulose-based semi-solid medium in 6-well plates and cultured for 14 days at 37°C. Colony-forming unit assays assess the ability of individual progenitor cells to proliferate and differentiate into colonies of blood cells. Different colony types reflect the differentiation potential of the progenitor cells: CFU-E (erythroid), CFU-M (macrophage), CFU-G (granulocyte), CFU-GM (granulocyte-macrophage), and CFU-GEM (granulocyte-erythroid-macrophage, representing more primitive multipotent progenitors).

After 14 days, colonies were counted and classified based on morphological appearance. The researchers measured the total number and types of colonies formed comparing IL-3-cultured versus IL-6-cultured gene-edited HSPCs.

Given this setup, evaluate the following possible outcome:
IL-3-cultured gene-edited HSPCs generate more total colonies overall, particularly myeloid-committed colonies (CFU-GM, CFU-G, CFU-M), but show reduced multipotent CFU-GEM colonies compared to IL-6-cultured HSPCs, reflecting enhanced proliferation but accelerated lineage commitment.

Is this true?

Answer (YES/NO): NO